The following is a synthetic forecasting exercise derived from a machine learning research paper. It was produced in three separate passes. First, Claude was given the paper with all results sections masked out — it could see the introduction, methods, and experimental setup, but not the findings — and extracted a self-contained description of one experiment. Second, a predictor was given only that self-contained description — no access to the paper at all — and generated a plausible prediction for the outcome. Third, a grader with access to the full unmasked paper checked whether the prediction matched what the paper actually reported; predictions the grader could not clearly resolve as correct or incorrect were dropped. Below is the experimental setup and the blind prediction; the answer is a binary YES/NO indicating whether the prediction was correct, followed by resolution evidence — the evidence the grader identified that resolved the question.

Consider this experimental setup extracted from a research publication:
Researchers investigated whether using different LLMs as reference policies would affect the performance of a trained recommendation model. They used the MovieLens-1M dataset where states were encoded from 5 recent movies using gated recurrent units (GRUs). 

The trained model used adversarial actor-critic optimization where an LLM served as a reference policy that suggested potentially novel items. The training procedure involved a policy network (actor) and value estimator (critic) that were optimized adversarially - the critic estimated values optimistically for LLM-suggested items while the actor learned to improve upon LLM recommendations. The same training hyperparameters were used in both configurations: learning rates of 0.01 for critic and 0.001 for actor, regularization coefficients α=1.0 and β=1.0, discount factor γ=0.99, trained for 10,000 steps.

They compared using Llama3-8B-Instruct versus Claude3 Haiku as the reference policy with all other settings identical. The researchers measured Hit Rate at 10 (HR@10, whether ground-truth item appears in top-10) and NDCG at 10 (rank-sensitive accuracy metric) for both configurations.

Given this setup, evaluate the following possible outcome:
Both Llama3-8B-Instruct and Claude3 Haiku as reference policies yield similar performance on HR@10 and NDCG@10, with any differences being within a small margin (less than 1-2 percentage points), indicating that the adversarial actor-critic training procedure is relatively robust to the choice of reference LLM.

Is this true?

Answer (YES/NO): YES